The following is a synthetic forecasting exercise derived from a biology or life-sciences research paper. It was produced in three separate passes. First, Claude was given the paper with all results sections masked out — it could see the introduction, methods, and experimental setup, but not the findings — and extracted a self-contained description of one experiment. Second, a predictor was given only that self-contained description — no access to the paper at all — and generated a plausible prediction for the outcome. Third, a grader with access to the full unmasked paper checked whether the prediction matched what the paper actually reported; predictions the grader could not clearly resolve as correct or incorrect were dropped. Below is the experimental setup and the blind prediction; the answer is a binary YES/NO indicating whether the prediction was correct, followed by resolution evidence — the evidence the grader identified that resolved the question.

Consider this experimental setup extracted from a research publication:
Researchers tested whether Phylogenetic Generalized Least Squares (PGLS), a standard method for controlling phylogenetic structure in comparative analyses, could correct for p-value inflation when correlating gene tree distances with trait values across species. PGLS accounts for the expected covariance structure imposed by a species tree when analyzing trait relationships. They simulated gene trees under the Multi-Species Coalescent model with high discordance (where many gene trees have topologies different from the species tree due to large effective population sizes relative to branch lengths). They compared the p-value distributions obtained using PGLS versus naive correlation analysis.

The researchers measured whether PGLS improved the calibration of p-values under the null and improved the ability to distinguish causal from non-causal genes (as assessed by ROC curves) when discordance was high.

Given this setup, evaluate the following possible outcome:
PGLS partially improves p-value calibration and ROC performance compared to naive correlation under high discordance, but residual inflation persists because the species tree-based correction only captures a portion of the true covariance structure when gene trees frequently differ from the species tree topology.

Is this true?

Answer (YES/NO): NO